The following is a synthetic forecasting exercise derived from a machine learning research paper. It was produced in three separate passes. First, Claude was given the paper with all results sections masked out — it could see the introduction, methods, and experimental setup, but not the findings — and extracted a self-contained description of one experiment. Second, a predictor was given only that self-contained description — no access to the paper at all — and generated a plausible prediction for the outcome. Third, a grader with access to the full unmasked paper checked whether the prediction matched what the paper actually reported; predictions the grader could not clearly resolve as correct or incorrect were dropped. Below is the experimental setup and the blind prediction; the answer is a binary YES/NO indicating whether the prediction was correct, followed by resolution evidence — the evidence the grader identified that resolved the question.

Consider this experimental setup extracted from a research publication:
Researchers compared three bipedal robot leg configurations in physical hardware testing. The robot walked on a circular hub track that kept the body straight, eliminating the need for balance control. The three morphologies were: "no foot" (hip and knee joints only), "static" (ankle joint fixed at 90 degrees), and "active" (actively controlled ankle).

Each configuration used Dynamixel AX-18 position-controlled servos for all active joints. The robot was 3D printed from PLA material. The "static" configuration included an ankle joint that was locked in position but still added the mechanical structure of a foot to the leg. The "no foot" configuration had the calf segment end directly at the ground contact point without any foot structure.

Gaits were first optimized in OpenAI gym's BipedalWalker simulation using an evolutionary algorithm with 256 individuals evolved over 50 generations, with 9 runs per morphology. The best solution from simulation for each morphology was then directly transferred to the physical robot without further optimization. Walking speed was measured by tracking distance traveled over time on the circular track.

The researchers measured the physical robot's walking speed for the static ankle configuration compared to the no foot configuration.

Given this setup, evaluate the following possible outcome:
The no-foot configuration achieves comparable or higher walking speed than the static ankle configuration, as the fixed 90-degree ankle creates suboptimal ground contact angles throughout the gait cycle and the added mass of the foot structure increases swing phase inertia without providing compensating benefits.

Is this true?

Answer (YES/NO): NO